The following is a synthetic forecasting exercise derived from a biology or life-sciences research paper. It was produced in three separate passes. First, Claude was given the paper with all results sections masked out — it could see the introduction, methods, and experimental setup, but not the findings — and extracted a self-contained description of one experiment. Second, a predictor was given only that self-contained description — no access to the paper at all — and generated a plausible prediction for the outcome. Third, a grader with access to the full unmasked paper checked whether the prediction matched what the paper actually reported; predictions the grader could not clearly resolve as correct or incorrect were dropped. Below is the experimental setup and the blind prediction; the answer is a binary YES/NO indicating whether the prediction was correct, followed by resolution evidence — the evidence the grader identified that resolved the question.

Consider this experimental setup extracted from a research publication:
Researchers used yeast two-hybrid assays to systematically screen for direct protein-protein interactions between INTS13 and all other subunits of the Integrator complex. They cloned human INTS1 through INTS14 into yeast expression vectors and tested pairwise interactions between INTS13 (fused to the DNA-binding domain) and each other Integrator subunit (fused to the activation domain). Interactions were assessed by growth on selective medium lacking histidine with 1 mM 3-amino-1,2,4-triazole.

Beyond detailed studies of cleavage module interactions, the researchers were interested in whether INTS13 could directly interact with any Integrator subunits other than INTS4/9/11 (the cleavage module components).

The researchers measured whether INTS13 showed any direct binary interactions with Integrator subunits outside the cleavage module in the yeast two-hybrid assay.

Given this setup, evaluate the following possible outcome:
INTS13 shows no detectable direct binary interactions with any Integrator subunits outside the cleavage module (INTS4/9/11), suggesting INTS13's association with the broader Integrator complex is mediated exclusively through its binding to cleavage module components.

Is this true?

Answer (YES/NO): NO